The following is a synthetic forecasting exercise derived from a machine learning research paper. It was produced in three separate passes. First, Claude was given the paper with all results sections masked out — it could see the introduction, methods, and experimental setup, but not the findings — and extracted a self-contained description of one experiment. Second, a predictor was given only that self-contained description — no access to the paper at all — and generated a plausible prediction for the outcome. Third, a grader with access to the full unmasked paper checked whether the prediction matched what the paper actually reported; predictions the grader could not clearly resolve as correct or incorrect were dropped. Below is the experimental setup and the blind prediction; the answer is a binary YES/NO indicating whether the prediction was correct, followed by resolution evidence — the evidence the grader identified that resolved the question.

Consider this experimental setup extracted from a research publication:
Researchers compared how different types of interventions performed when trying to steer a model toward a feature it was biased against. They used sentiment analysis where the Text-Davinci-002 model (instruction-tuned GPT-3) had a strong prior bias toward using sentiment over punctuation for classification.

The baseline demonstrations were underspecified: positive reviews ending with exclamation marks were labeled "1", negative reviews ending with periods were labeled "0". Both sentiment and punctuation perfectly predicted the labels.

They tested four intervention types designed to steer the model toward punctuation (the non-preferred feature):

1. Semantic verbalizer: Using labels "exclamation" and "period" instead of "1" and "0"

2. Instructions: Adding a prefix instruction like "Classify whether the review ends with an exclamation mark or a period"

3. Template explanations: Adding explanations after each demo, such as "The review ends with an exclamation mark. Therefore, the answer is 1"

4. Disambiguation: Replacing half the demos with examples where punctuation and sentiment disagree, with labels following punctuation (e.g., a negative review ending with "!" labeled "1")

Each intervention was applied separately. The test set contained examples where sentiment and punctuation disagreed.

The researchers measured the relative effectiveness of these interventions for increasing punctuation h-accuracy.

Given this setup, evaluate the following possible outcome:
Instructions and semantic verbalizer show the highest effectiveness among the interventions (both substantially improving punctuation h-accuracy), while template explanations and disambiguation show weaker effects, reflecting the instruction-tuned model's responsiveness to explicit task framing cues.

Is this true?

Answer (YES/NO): NO